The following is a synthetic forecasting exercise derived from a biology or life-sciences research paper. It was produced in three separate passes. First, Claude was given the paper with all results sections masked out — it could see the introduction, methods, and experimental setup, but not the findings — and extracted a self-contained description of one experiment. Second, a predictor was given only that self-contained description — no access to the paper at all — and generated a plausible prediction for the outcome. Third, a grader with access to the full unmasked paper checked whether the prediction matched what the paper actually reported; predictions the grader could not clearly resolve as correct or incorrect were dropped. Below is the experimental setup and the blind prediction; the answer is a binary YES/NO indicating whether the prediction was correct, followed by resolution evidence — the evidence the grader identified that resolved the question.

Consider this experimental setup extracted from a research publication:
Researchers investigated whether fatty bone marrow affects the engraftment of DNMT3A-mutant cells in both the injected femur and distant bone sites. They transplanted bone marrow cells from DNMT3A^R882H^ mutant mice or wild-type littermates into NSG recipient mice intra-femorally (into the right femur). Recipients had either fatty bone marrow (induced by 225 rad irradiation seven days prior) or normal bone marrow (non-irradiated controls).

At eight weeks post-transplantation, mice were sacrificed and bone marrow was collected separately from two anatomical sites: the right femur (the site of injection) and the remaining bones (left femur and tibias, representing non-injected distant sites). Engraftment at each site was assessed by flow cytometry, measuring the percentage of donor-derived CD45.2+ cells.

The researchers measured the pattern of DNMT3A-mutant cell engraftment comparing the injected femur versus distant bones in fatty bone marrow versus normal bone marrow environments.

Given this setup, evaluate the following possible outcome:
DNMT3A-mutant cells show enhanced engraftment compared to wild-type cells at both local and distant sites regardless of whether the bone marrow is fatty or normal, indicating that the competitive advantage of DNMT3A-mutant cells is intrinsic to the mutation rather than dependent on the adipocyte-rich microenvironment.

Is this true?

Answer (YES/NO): NO